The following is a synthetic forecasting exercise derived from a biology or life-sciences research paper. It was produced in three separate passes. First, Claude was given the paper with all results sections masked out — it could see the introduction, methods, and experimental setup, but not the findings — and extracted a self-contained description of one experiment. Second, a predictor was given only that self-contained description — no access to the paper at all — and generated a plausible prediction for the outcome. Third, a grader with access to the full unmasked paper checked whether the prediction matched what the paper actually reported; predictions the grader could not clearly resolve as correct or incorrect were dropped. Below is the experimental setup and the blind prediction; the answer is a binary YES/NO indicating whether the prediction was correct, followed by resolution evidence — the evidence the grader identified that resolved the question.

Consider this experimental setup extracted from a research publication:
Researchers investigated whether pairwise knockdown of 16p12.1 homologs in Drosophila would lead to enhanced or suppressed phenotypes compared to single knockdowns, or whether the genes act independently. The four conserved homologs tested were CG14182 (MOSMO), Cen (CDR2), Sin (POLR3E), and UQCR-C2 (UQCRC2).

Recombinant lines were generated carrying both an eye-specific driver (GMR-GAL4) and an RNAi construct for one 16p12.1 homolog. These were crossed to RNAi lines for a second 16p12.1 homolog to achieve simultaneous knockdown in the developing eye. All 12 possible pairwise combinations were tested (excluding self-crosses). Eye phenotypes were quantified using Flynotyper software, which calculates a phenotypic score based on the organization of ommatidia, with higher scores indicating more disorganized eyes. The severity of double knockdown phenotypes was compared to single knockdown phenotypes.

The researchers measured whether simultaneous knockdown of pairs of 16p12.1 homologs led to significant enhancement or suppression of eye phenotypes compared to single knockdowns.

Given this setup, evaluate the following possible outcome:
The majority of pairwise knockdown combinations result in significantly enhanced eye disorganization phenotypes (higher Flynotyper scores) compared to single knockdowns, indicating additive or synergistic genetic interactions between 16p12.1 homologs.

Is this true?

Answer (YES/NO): NO